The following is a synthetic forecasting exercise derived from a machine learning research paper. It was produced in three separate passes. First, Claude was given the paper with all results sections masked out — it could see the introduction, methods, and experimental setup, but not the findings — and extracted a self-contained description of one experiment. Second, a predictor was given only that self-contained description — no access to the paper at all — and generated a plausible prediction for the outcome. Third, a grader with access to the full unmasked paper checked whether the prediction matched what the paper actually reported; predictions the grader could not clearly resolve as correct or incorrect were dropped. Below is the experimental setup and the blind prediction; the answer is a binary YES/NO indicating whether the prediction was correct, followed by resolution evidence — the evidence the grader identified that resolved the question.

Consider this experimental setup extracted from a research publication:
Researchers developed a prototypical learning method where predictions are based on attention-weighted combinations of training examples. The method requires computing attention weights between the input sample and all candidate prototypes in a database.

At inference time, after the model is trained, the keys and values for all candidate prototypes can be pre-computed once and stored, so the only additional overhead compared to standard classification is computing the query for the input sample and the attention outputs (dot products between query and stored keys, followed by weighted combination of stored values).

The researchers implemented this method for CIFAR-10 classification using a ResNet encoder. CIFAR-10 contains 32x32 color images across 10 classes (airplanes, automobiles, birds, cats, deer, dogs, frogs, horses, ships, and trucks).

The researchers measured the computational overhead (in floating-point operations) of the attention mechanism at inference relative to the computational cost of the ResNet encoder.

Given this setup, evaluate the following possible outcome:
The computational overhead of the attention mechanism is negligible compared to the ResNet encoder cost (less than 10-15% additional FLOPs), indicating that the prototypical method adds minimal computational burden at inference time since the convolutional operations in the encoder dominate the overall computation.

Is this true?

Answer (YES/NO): YES